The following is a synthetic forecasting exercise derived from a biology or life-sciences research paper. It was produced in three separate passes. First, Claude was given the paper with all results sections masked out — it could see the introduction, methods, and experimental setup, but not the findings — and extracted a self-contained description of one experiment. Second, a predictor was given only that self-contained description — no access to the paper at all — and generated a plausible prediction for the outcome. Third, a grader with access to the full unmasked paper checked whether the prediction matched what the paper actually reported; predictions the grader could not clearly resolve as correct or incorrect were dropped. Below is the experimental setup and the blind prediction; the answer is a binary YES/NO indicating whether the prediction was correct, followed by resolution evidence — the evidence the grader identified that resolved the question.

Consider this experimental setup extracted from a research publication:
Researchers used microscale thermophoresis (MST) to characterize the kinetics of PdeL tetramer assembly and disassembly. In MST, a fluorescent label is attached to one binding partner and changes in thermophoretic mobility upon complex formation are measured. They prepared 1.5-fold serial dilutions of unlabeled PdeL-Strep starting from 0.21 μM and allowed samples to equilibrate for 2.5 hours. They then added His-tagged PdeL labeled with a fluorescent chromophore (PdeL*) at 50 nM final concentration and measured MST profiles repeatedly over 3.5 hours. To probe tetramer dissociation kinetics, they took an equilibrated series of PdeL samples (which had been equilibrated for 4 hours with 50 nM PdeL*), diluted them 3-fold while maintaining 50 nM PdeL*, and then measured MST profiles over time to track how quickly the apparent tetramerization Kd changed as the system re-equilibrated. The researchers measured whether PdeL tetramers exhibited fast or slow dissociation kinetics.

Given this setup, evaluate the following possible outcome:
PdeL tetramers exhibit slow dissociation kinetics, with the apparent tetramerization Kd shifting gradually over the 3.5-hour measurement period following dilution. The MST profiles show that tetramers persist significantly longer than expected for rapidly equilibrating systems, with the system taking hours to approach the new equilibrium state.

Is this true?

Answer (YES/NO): YES